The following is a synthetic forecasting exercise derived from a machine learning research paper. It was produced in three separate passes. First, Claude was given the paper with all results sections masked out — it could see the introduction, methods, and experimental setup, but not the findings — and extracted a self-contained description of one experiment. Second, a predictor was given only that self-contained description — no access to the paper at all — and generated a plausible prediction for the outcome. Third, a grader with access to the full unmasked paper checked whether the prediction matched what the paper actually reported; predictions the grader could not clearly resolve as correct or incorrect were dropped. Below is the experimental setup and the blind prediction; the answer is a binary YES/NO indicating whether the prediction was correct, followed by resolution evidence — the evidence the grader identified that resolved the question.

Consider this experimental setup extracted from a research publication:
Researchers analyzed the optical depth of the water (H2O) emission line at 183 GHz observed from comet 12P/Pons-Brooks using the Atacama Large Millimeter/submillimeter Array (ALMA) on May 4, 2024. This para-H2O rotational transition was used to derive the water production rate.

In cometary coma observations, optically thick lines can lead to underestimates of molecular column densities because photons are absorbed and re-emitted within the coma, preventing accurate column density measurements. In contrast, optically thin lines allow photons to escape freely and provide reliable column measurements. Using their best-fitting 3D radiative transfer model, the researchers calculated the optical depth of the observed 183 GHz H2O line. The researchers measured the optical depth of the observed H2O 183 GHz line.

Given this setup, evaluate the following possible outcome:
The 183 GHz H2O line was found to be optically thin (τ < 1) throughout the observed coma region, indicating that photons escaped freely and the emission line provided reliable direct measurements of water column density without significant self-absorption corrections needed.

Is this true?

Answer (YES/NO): YES